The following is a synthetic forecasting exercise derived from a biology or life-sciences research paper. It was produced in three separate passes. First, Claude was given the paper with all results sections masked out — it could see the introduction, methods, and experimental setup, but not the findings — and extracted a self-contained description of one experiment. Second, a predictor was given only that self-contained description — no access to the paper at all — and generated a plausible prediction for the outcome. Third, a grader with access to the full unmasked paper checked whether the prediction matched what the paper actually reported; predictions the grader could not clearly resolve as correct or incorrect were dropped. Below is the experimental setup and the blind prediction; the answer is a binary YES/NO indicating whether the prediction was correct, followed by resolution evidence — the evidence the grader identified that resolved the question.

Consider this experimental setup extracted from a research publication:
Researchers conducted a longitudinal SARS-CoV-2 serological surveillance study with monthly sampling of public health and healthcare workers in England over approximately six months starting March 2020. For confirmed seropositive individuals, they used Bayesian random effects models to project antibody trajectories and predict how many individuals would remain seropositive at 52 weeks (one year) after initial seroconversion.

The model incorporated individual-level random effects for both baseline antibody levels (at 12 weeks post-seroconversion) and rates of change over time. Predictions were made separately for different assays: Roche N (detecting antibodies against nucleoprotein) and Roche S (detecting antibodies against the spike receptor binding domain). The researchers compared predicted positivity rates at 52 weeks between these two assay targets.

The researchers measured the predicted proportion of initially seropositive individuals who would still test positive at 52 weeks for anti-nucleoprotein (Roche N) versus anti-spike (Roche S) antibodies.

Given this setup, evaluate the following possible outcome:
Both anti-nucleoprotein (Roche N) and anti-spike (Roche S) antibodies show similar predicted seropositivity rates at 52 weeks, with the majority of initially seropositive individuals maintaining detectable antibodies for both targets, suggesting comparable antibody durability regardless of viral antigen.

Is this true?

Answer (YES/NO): NO